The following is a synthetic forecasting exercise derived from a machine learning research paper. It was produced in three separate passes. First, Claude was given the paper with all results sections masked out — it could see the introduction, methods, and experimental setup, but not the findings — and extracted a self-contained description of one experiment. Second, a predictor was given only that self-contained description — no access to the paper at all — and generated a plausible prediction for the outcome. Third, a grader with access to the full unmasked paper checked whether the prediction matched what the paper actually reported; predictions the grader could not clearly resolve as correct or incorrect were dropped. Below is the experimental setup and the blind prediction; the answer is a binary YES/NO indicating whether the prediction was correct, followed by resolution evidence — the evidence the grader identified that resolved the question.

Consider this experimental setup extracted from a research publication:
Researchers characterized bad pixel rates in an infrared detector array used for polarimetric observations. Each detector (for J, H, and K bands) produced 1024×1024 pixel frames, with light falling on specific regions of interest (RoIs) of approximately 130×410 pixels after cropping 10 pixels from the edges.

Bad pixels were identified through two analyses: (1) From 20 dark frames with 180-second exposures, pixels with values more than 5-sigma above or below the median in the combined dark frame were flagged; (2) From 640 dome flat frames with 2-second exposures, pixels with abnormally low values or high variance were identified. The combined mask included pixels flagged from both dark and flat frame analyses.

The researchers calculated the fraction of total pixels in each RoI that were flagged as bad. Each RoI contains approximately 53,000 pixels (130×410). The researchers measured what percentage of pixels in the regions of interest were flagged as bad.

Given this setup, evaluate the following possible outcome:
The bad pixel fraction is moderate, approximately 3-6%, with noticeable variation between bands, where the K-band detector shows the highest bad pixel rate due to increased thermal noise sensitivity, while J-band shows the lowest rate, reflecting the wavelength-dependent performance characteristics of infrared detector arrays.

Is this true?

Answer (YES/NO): NO